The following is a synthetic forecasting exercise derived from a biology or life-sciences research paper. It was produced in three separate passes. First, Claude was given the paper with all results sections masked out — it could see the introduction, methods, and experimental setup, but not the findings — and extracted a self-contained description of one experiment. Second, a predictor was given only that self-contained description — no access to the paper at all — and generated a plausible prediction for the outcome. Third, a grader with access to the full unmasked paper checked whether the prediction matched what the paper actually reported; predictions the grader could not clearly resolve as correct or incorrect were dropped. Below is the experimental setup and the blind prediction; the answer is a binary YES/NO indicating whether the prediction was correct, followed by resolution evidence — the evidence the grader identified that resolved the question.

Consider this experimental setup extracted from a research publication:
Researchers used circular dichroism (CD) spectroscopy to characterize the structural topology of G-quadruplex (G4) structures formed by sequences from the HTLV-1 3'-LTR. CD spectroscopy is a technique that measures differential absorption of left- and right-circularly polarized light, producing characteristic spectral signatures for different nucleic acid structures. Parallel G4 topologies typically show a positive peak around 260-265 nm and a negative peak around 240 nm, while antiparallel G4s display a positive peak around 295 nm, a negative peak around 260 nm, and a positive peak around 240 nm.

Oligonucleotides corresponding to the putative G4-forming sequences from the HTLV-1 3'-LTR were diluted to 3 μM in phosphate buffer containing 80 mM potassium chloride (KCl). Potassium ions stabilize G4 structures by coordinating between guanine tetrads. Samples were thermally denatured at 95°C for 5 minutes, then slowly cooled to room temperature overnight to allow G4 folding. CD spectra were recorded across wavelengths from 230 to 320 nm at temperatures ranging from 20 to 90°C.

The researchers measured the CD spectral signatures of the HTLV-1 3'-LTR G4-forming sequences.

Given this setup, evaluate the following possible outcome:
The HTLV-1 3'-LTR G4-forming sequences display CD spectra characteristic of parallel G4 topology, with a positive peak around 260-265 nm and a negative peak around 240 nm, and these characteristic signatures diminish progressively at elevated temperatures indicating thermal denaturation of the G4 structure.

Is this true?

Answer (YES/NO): NO